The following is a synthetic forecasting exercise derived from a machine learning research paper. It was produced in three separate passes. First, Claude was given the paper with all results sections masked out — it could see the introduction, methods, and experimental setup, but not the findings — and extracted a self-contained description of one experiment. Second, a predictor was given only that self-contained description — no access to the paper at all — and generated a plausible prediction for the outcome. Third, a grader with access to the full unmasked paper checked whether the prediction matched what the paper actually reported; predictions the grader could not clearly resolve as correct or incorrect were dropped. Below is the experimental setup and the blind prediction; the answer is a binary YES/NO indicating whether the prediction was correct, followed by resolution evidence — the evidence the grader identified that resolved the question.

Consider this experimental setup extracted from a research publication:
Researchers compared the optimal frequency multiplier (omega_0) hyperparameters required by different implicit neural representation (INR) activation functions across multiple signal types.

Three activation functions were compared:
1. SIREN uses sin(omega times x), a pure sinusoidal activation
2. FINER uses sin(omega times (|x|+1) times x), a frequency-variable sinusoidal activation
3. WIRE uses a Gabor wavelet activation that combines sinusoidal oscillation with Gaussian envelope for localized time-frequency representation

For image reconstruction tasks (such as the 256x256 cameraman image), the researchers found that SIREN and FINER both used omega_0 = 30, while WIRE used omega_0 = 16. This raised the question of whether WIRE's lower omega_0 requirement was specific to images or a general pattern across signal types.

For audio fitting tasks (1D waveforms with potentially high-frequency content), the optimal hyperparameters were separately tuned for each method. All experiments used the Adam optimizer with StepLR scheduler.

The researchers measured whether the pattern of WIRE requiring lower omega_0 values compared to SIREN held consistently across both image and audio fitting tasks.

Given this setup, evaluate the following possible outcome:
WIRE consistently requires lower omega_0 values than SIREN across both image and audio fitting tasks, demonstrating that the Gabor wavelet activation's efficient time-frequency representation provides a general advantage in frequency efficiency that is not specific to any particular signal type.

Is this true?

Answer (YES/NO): YES